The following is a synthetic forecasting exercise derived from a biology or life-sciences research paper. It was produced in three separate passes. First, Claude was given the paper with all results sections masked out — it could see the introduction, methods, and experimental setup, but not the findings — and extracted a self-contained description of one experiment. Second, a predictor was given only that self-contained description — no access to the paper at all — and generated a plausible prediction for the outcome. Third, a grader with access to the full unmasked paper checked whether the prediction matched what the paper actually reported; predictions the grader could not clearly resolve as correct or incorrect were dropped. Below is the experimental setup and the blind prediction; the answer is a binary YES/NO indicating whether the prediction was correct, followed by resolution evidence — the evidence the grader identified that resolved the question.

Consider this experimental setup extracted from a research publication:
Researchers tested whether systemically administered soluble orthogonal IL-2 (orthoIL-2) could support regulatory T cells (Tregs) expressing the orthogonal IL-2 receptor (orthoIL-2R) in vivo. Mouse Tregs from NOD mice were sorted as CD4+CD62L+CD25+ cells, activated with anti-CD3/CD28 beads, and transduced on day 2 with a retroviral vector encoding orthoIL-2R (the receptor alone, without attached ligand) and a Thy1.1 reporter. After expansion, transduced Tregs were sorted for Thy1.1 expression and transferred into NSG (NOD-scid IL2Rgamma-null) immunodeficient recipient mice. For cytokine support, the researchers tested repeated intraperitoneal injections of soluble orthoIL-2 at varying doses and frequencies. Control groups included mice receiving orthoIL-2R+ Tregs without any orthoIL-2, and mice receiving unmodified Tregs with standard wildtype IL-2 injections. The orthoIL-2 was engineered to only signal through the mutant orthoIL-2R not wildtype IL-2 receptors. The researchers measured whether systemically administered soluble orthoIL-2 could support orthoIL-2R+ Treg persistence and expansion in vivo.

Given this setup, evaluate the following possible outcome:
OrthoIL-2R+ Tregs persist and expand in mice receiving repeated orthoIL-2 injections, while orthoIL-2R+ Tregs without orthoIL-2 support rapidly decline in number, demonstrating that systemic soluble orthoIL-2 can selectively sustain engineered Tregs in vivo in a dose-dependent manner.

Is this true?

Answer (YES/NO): NO